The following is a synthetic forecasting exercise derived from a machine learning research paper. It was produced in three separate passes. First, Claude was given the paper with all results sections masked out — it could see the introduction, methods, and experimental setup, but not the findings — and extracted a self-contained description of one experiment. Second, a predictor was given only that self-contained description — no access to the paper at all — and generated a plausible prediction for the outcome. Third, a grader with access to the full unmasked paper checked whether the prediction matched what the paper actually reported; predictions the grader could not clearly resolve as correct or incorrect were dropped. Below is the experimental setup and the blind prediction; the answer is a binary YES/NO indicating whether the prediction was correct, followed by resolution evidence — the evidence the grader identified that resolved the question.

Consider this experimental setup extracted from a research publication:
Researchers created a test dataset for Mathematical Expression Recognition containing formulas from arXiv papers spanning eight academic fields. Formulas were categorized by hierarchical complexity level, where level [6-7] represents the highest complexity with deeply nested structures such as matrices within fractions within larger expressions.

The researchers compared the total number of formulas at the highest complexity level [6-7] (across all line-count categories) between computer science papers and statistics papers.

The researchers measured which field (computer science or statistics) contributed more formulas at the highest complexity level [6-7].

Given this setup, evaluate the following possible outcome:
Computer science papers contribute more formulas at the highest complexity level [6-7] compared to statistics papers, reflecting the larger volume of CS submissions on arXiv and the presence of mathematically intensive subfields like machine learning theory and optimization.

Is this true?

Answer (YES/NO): NO